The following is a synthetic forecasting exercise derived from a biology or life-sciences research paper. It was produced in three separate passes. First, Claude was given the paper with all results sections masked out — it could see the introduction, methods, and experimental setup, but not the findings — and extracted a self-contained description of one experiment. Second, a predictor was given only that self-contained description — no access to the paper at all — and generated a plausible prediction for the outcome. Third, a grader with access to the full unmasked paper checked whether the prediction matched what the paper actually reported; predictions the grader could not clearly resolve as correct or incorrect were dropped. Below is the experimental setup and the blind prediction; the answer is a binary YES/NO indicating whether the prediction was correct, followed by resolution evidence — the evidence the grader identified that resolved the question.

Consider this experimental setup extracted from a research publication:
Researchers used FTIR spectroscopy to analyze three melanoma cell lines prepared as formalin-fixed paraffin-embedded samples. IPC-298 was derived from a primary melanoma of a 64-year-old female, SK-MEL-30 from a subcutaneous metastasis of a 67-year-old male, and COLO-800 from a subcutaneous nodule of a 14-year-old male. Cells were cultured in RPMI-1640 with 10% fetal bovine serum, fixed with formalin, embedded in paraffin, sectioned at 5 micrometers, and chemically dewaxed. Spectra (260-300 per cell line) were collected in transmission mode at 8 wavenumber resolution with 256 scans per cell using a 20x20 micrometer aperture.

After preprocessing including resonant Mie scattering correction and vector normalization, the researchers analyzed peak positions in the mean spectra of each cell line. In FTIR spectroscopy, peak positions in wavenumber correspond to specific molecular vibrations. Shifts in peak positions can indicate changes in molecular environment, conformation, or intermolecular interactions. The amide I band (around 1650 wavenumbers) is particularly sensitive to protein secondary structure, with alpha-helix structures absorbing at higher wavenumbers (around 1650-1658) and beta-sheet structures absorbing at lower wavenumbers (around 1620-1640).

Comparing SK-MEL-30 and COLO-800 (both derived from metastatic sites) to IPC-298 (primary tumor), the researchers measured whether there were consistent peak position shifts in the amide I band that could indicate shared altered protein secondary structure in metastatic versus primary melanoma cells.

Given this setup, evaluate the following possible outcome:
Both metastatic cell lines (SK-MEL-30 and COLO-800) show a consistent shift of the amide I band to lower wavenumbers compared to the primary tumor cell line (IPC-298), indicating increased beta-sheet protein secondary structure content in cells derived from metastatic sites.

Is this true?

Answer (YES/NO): NO